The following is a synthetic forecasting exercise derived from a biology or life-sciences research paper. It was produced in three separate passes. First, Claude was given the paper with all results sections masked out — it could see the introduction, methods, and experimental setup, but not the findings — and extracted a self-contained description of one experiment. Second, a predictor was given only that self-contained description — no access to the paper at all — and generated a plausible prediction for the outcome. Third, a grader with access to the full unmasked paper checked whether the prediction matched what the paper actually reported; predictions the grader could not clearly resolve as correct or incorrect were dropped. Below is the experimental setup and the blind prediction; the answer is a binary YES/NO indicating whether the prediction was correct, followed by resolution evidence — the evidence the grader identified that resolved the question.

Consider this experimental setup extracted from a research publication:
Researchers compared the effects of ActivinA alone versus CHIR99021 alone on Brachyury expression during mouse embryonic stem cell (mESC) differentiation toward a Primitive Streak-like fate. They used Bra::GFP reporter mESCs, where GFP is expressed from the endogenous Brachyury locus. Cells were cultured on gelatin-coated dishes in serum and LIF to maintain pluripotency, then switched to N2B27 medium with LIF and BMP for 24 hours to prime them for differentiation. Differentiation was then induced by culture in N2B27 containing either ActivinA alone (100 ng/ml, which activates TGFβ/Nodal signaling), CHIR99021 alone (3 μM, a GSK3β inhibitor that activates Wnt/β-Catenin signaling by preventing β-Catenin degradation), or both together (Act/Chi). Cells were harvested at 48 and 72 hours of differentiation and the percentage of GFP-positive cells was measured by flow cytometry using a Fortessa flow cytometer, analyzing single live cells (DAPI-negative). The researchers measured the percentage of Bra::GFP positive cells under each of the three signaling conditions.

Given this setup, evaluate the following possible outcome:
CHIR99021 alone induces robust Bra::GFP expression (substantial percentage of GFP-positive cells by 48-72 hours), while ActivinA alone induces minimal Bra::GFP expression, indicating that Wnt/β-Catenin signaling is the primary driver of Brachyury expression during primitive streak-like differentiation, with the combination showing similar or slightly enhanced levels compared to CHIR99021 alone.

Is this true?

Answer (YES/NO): NO